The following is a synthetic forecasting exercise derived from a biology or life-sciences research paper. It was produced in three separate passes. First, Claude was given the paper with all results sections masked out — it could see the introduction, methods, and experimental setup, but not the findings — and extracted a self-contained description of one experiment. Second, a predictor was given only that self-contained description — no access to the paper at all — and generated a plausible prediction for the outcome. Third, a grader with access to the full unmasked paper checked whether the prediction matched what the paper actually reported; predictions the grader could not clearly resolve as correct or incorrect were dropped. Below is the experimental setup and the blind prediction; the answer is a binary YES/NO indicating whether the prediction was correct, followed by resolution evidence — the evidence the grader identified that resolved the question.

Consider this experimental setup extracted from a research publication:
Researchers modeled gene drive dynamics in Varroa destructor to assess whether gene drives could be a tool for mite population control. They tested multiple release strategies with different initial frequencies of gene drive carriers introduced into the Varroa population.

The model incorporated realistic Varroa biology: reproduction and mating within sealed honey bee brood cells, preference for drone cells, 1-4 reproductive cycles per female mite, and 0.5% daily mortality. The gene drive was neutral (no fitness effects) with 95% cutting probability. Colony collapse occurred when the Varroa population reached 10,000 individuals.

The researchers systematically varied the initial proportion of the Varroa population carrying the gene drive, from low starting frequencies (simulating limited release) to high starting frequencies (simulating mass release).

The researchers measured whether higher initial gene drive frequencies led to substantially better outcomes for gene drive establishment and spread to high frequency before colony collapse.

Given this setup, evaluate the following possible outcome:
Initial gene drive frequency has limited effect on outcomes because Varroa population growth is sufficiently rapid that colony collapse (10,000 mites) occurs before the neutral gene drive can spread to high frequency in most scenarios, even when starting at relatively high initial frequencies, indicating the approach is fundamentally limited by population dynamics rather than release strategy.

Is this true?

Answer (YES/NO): NO